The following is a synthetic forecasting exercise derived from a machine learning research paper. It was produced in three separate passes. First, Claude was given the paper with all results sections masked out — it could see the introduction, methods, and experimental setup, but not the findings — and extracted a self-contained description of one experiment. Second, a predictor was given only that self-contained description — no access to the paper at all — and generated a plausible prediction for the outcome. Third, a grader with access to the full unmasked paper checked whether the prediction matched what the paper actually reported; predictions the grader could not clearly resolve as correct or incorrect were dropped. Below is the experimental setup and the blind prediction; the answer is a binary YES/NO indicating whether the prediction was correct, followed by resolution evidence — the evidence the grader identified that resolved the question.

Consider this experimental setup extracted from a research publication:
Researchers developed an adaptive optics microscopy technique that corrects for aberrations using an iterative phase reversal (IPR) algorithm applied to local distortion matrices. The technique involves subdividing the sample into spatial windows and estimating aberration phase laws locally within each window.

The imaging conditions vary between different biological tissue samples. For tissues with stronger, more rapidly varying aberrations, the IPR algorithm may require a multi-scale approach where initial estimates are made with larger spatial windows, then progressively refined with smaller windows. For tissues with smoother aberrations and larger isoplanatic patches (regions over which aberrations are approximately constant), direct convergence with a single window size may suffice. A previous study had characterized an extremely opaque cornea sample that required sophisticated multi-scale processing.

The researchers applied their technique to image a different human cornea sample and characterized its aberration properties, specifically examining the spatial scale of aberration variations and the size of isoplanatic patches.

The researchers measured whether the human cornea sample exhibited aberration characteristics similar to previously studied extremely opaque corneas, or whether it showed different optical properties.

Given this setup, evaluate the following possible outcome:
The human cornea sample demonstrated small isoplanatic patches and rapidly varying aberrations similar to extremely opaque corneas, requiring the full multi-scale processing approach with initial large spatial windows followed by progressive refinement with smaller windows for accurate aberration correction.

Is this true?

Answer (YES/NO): NO